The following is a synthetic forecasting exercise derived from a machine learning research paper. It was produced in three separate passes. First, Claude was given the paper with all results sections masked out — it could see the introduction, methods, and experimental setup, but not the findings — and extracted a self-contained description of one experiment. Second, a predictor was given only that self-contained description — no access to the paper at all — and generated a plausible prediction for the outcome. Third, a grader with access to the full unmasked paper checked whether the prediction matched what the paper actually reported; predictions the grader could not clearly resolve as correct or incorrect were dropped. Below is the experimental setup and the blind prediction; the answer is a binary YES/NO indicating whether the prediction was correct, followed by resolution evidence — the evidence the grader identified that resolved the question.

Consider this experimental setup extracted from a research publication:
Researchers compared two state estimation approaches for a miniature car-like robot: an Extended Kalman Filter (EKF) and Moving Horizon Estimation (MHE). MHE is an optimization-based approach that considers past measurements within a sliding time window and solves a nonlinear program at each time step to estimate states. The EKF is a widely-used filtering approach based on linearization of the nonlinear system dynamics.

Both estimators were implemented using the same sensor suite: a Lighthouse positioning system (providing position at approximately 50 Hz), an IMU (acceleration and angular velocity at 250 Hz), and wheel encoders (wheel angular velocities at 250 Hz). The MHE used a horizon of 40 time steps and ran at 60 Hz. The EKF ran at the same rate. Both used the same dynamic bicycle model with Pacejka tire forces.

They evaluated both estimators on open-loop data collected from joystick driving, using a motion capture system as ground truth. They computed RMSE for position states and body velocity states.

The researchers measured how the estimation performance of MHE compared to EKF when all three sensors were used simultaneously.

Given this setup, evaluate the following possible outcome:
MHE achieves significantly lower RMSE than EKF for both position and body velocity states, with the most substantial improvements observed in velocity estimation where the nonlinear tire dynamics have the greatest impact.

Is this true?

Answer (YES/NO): NO